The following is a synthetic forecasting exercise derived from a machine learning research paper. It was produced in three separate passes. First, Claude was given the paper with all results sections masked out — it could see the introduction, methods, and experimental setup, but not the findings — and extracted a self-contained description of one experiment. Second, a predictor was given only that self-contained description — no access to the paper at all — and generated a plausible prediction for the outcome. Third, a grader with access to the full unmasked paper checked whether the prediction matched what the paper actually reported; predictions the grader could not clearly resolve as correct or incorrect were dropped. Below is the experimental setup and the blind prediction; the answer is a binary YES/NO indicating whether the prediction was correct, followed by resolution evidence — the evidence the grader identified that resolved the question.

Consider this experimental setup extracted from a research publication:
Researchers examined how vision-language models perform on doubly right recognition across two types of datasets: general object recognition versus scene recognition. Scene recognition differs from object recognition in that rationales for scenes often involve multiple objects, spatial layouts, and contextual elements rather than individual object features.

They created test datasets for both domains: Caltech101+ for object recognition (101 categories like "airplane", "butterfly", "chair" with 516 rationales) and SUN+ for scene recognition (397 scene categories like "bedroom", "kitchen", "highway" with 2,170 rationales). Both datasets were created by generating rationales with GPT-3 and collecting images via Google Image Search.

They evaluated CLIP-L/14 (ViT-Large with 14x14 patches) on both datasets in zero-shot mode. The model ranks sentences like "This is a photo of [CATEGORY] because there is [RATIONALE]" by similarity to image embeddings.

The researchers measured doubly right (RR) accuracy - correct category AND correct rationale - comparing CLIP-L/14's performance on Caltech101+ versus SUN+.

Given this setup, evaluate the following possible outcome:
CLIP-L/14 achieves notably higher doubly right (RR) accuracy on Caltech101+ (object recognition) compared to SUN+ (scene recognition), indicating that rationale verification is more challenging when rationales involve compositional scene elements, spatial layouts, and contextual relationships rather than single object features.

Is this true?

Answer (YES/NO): YES